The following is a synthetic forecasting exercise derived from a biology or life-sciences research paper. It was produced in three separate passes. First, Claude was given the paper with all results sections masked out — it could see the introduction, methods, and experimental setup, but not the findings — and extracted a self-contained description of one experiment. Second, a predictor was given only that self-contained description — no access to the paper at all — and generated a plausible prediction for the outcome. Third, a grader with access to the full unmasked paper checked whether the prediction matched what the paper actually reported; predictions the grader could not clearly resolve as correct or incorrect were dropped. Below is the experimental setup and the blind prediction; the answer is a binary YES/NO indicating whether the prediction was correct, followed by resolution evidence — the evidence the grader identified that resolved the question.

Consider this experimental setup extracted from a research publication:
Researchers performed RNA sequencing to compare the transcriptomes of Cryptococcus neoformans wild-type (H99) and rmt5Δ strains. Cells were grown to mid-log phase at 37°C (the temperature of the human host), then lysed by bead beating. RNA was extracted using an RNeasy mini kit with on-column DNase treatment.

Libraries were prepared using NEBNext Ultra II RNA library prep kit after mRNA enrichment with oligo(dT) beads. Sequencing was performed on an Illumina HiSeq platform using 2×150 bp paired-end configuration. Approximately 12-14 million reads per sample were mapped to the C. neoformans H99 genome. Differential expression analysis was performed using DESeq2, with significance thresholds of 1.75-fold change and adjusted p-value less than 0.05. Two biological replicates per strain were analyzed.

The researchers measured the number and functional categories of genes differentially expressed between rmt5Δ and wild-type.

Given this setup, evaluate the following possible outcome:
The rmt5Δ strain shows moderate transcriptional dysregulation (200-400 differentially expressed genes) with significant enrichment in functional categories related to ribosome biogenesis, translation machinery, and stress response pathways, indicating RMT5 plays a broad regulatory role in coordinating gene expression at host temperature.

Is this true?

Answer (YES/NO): NO